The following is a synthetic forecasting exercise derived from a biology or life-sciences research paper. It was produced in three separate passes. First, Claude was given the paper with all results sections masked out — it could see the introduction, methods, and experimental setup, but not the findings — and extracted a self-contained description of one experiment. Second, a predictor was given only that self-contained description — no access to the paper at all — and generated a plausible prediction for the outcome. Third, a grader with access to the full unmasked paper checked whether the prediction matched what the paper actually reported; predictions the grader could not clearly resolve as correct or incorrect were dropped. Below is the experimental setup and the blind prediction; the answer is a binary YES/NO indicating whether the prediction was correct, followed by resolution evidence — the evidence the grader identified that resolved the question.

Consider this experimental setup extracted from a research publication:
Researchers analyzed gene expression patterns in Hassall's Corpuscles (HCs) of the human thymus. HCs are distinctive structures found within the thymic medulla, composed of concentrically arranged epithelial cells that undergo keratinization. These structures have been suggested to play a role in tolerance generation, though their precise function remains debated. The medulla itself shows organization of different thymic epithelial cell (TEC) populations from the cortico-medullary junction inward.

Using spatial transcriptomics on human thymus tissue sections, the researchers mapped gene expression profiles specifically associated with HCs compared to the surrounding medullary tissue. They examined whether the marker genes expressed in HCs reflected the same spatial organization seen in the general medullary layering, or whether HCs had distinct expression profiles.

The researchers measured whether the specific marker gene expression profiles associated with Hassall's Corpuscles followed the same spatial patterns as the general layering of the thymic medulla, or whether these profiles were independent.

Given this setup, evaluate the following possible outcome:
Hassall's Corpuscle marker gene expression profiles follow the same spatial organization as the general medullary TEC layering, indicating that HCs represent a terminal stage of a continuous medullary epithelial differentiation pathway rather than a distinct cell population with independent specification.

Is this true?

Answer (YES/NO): NO